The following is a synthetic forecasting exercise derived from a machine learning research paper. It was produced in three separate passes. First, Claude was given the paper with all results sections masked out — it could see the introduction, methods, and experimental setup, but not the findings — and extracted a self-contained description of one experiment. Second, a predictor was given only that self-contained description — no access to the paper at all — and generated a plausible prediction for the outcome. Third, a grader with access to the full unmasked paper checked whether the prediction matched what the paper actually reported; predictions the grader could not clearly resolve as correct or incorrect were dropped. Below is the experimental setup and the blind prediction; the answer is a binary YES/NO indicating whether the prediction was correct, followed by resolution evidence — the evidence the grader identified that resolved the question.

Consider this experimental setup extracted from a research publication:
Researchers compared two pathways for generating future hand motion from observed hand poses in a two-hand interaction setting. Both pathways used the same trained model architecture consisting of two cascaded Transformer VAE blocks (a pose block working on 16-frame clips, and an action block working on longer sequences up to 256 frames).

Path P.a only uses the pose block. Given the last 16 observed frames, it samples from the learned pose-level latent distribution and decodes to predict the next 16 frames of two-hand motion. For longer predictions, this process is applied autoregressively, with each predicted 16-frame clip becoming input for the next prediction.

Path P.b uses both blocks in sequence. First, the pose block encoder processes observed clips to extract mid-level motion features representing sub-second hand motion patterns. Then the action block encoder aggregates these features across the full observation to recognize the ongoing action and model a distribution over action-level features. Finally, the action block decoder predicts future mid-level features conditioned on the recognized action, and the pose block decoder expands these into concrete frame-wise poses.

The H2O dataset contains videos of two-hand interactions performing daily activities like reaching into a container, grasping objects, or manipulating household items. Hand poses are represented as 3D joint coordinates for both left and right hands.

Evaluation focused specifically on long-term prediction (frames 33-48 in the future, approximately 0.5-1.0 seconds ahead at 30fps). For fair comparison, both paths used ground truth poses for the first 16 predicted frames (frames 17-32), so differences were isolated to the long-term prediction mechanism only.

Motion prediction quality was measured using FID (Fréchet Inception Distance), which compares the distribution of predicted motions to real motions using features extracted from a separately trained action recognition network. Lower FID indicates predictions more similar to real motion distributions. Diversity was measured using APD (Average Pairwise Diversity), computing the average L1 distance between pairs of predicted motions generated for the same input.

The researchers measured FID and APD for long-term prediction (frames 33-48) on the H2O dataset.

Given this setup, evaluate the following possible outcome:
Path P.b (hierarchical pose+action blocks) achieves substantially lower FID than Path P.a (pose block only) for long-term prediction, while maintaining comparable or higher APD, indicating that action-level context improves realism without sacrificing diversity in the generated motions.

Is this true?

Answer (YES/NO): NO